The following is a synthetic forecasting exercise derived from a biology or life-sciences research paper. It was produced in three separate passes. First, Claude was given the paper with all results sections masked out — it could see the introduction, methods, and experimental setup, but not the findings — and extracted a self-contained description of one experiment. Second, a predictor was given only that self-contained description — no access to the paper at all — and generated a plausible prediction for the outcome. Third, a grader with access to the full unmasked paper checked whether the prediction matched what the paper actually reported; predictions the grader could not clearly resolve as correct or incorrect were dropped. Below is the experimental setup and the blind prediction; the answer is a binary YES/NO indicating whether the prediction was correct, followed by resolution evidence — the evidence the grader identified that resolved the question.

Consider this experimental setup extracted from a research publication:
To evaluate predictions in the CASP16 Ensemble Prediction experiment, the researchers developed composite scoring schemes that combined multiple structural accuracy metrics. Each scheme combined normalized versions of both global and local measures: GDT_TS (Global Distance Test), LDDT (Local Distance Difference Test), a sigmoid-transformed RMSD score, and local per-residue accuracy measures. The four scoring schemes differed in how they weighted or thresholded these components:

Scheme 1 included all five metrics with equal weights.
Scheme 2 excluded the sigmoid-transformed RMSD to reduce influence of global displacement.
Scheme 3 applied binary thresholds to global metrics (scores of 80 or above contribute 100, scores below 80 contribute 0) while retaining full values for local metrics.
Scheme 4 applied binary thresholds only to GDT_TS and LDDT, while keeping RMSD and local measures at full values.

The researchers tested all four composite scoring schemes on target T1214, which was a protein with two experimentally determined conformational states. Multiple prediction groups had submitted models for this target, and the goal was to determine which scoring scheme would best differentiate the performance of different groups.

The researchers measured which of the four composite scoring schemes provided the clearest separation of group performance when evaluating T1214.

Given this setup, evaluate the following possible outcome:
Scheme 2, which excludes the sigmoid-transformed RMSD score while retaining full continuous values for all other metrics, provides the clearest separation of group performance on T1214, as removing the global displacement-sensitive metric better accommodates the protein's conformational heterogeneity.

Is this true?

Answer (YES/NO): NO